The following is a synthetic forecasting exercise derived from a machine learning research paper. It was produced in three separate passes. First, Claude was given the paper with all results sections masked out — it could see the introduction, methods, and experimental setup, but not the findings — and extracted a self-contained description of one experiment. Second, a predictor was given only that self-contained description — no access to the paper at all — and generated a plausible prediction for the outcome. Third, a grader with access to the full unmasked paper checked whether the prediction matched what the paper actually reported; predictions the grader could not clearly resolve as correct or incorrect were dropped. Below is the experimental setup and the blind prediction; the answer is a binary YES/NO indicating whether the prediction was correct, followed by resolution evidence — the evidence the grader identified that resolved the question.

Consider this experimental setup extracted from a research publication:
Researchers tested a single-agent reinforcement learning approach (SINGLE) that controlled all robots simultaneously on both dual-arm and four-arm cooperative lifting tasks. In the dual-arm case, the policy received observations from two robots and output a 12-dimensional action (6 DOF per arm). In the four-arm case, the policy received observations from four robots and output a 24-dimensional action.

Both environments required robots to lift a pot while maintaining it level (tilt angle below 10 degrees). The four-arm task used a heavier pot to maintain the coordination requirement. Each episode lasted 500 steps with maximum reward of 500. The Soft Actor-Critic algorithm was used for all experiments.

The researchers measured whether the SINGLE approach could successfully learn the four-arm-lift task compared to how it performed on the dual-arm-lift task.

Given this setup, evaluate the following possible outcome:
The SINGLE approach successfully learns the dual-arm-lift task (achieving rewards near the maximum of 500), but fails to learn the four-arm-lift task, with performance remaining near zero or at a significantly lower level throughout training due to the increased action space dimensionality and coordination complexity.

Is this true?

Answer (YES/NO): YES